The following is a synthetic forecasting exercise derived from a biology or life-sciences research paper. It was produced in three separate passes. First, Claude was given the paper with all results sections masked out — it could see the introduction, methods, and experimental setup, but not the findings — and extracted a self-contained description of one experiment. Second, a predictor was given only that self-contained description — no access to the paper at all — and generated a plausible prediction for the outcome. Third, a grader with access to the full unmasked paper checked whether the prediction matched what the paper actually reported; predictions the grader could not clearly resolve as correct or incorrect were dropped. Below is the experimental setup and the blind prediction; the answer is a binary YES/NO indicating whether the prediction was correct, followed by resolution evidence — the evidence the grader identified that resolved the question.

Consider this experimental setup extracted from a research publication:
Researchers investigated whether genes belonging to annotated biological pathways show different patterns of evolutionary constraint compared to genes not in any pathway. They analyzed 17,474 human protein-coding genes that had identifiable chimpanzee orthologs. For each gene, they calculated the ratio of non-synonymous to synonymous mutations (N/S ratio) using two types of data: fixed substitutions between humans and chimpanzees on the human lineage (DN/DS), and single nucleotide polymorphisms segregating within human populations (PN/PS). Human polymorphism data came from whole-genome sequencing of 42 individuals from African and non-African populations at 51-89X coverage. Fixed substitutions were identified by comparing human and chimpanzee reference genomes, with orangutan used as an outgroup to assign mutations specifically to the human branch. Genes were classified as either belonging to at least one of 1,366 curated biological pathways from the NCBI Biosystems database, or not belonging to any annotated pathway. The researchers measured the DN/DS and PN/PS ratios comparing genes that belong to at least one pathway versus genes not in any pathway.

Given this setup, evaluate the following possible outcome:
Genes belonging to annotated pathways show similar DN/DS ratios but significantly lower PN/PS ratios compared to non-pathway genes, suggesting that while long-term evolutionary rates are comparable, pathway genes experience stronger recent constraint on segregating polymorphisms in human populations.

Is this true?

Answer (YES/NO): NO